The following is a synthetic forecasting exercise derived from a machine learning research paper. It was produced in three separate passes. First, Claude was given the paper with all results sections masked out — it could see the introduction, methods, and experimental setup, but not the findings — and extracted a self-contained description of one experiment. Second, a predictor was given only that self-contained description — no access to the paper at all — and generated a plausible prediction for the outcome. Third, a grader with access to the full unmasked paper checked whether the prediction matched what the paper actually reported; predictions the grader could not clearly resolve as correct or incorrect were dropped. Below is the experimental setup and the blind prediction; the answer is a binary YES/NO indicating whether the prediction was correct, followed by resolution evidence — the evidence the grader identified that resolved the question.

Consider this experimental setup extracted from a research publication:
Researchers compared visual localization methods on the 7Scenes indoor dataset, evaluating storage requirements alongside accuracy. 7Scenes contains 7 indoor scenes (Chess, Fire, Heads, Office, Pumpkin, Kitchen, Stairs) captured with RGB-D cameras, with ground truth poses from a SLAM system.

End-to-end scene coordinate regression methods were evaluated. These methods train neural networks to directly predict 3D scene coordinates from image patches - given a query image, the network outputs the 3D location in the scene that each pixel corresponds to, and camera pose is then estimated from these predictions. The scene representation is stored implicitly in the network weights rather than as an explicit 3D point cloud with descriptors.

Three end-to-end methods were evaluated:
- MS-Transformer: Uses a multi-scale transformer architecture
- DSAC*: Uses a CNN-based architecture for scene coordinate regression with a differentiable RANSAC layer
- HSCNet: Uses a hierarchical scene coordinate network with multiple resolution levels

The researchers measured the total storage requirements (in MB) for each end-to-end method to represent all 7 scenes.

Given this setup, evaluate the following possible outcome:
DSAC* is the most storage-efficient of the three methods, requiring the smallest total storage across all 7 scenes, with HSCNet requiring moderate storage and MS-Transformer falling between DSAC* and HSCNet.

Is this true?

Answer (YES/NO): NO